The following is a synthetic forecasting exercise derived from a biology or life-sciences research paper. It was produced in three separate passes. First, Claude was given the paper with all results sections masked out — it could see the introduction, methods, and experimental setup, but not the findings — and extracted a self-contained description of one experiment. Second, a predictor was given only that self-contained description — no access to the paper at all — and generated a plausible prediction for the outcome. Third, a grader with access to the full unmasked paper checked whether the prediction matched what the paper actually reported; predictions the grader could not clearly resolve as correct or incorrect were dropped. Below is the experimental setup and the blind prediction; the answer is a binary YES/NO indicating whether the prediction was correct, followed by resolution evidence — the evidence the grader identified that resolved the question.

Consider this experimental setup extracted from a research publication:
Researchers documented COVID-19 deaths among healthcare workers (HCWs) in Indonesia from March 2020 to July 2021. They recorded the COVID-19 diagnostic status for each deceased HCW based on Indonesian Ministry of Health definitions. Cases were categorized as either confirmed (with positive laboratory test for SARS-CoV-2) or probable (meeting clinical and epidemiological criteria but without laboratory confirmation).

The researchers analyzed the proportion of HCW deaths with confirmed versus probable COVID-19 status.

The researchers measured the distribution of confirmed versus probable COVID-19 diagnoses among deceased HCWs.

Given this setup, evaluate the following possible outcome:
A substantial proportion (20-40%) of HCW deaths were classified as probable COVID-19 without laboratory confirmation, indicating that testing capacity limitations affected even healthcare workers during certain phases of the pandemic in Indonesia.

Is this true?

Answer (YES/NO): NO